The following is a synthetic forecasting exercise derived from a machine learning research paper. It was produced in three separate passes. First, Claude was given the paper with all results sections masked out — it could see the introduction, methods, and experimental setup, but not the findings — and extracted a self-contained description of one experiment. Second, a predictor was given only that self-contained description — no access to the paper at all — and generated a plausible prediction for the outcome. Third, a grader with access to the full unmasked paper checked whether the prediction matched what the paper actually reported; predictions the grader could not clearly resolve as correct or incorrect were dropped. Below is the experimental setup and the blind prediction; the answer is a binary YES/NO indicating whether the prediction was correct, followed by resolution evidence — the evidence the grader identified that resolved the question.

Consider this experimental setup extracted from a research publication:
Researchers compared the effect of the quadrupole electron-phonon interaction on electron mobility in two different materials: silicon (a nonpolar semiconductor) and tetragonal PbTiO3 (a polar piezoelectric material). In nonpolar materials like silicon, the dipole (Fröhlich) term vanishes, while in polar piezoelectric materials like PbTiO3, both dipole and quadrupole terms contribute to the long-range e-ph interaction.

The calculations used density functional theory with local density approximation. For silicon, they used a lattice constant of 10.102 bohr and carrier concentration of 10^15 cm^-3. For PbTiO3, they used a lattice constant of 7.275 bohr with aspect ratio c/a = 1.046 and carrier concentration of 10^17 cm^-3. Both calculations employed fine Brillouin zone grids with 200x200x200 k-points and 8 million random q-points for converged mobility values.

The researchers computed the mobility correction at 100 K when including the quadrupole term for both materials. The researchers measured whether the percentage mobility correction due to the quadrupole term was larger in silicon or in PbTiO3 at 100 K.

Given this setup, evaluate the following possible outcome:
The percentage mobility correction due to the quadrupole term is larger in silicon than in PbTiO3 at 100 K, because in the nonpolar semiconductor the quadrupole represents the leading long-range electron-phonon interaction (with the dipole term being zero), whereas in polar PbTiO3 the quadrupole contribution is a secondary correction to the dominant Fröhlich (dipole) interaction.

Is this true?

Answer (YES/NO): NO